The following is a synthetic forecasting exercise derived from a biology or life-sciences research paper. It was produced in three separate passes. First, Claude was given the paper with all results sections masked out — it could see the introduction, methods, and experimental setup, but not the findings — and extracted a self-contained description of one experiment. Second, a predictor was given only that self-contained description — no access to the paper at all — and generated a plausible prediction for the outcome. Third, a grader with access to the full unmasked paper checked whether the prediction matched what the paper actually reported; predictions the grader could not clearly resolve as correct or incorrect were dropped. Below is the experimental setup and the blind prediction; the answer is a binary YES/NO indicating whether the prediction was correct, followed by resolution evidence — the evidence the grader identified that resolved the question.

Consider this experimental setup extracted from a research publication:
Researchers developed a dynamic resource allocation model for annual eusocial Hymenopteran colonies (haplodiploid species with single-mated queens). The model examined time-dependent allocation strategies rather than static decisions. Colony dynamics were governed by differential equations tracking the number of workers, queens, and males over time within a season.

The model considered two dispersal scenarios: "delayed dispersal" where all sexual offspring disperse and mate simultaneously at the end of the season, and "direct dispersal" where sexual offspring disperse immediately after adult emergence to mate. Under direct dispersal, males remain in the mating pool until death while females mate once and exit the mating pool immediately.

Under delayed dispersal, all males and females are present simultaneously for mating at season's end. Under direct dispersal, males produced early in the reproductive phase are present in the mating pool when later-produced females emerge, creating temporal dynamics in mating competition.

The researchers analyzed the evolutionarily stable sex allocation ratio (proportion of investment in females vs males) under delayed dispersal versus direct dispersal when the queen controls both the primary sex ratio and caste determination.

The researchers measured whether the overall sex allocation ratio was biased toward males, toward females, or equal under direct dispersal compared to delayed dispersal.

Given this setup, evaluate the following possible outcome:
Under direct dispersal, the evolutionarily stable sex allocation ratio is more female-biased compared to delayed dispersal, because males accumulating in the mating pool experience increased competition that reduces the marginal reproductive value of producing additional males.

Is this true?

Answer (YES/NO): NO